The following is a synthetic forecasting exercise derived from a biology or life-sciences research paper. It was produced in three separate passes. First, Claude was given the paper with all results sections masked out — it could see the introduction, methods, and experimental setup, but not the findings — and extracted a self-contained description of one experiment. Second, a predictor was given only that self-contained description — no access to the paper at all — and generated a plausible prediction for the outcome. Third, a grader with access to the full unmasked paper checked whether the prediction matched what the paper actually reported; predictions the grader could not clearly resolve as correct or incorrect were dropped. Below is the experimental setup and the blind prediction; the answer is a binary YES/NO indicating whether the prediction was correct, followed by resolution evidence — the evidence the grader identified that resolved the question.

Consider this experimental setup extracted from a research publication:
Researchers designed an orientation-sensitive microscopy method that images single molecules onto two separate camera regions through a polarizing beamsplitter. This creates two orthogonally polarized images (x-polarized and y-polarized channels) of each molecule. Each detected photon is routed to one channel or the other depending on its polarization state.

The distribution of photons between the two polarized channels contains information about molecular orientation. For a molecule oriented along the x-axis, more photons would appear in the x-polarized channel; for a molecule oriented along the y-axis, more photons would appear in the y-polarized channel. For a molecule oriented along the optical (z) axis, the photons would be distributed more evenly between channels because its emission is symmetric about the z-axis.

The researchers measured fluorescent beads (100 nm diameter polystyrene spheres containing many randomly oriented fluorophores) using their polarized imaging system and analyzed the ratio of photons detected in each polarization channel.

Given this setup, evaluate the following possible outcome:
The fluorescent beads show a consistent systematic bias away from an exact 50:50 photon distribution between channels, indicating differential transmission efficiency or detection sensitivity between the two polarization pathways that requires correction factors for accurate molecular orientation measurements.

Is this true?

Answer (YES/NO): NO